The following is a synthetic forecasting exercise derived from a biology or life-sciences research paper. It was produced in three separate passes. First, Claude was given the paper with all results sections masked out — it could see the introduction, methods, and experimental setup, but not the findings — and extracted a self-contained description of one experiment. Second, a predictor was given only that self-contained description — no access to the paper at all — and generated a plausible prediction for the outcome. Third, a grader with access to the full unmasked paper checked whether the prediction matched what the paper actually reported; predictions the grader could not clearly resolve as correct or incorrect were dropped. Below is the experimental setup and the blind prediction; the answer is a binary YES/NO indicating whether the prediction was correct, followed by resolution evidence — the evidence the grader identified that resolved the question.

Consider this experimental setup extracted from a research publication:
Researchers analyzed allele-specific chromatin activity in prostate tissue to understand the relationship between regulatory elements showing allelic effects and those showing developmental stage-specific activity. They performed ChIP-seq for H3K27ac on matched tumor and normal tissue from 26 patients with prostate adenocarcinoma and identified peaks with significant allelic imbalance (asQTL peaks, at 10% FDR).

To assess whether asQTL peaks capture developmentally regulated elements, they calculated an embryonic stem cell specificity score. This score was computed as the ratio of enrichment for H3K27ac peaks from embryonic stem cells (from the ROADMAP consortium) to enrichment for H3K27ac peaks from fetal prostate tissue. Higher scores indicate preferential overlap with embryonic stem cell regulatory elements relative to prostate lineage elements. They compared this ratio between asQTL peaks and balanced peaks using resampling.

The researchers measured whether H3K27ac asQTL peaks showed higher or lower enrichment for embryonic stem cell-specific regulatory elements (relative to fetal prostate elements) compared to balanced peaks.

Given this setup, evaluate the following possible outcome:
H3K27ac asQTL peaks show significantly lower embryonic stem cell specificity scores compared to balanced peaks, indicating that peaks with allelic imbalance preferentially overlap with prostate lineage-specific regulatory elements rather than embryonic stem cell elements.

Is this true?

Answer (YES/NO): NO